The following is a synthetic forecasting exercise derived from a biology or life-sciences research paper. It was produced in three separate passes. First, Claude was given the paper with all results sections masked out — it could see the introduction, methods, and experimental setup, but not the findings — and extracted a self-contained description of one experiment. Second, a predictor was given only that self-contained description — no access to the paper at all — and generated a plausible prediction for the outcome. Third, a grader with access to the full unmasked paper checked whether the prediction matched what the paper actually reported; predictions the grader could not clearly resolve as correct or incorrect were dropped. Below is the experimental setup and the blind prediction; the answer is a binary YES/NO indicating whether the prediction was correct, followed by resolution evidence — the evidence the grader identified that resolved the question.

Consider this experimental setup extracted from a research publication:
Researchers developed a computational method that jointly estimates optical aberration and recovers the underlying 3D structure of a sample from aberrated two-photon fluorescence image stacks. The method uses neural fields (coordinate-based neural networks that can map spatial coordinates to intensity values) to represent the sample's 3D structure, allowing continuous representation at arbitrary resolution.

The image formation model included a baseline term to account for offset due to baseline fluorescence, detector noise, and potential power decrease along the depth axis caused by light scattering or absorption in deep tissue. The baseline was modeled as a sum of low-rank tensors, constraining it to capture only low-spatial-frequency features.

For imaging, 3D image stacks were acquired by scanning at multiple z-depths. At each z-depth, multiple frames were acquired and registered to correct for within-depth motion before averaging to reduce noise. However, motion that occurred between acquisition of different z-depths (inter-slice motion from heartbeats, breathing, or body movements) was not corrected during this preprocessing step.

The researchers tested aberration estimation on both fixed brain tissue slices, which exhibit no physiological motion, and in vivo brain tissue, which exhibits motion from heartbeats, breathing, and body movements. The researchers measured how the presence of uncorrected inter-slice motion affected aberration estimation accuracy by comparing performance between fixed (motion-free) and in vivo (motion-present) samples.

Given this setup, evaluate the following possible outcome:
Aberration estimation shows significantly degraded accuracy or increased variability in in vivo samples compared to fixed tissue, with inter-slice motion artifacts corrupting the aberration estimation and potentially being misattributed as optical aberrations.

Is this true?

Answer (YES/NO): YES